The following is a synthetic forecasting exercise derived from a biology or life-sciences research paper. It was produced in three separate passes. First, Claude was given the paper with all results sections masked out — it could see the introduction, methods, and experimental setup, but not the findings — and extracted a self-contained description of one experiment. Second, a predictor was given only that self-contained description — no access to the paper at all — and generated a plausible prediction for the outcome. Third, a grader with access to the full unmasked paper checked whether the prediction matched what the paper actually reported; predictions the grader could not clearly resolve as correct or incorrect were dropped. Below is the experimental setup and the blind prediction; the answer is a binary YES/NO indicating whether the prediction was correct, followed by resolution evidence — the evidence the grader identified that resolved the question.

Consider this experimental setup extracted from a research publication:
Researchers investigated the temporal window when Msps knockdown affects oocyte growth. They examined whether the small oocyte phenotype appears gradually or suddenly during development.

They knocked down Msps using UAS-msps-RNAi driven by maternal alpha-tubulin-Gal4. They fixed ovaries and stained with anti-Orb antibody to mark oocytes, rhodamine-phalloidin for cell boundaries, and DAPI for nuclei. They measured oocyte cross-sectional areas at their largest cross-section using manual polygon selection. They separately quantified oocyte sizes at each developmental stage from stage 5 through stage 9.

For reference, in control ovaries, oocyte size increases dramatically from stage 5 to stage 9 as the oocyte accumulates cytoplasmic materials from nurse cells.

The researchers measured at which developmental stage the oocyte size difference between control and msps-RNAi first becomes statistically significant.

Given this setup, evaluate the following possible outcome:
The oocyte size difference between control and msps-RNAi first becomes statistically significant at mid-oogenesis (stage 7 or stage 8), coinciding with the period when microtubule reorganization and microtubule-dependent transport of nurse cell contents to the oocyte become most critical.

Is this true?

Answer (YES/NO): NO